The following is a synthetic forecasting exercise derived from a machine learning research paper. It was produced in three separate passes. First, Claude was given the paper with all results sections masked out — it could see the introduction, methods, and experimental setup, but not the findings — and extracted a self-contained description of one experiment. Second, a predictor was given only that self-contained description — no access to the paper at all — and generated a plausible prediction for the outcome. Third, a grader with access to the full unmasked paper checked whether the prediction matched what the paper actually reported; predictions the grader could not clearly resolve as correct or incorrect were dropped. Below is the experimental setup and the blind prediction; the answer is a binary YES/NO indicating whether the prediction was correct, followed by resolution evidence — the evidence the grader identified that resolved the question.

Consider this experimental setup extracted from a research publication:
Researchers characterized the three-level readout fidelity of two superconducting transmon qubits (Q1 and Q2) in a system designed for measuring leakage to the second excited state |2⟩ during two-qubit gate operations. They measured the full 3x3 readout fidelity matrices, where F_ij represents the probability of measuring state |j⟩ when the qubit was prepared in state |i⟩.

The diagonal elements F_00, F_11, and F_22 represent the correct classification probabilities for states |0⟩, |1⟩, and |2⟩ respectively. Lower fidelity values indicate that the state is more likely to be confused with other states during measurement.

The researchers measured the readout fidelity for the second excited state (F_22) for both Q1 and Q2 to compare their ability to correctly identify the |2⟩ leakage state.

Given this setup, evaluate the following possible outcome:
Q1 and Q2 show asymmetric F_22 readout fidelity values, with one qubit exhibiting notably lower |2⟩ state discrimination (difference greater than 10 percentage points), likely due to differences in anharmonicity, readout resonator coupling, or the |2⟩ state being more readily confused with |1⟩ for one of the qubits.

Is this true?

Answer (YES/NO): NO